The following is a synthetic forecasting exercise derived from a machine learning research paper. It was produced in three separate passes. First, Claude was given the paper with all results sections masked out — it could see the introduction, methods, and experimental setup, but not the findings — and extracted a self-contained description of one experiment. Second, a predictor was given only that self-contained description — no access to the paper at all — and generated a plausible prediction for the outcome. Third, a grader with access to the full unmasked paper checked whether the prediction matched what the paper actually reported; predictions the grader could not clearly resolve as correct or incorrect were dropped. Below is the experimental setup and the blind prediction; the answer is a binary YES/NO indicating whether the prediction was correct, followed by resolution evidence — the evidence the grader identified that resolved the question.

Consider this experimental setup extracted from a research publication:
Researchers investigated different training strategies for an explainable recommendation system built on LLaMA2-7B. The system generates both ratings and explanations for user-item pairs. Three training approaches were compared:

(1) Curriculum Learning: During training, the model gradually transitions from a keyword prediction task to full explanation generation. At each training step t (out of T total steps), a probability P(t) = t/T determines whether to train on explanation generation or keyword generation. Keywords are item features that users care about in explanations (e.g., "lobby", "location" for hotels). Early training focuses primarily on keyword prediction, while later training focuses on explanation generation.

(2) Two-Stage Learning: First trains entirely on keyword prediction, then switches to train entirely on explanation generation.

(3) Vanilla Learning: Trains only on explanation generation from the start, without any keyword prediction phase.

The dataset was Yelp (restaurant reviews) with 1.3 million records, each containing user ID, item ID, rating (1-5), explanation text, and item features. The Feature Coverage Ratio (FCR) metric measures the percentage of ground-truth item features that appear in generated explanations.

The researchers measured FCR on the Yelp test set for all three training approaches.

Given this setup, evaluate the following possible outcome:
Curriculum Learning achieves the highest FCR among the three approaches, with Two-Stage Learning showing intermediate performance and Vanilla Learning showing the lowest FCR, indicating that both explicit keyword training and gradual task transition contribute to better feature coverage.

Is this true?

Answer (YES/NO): YES